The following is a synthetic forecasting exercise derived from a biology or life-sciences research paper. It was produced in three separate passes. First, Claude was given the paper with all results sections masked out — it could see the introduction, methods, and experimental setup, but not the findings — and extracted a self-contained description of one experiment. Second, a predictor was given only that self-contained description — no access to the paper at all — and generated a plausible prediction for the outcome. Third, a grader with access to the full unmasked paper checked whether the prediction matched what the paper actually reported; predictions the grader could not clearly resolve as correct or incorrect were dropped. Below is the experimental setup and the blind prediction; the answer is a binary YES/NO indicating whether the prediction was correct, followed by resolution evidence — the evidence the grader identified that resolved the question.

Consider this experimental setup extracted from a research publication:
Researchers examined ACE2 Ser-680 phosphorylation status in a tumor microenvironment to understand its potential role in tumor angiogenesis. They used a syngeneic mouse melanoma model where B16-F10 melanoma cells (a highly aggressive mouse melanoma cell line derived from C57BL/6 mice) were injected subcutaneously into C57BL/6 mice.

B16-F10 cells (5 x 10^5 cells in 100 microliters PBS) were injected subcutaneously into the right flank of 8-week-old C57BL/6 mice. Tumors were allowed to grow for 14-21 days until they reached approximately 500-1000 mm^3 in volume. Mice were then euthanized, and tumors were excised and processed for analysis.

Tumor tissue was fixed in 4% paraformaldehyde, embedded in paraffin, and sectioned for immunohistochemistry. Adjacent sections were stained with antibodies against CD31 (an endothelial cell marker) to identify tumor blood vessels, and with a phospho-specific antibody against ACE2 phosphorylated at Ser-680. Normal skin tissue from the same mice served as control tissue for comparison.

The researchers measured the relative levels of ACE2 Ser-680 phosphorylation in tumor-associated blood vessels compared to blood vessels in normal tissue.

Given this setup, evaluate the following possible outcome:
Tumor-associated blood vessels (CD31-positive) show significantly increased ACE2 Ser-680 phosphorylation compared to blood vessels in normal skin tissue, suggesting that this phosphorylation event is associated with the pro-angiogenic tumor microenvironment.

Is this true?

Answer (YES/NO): NO